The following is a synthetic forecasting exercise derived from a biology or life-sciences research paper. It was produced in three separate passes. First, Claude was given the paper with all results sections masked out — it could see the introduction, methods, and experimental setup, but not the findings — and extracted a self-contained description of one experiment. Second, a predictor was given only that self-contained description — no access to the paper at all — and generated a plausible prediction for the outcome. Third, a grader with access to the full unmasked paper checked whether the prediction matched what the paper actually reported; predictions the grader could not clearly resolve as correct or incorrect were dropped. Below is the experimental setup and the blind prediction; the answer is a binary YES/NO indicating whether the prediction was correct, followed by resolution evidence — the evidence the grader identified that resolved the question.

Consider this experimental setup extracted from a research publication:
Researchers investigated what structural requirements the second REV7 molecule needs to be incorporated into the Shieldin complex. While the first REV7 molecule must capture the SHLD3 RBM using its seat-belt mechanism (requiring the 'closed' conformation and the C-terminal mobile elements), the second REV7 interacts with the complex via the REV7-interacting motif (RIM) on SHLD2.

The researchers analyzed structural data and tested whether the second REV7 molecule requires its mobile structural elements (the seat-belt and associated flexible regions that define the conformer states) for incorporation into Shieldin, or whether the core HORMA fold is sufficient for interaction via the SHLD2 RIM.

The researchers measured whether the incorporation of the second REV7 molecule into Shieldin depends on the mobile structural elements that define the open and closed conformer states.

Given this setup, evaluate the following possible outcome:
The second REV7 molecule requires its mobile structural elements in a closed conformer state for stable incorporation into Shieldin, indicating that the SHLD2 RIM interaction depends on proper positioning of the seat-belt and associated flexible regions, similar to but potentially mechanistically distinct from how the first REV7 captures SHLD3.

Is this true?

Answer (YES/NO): NO